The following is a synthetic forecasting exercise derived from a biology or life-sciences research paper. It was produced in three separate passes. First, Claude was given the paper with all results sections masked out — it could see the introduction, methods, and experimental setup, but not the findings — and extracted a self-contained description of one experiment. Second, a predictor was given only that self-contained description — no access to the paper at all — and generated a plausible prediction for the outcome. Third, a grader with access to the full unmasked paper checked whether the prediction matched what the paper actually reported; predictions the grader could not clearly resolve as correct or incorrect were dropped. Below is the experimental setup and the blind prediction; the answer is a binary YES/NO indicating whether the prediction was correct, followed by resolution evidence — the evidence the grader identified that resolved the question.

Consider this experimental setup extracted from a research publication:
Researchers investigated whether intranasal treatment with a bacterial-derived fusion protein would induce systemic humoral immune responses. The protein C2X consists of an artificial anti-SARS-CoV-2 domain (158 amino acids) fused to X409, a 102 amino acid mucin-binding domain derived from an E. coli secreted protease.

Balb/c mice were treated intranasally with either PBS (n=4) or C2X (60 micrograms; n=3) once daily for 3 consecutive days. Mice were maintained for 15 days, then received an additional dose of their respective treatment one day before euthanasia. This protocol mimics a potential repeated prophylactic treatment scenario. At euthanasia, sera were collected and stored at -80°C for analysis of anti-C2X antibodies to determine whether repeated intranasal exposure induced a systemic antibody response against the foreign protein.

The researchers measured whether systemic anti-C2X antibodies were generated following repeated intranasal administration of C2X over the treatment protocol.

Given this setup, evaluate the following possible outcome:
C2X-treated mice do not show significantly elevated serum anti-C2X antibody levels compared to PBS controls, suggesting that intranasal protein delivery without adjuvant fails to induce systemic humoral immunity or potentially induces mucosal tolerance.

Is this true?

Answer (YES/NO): YES